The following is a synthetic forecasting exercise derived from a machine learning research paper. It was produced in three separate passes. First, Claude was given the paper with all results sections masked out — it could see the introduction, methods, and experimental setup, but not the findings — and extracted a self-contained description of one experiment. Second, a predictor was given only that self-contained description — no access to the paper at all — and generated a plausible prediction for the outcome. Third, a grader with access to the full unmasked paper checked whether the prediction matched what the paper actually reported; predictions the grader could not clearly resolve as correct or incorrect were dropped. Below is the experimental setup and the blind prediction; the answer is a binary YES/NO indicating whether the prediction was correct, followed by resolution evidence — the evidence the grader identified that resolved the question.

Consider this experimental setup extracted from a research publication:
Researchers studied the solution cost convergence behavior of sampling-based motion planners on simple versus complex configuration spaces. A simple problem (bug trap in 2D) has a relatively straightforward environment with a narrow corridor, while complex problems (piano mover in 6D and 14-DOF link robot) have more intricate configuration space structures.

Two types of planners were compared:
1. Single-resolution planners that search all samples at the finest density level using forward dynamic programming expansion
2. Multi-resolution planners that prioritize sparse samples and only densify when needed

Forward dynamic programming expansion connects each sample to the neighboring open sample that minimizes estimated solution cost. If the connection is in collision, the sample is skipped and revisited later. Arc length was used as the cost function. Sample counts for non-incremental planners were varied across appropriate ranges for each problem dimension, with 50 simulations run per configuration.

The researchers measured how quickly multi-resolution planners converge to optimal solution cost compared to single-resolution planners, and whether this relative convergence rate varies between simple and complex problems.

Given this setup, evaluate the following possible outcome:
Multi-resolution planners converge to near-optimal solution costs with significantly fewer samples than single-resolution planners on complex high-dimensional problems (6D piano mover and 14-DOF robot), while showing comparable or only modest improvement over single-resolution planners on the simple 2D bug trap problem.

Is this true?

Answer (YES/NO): NO